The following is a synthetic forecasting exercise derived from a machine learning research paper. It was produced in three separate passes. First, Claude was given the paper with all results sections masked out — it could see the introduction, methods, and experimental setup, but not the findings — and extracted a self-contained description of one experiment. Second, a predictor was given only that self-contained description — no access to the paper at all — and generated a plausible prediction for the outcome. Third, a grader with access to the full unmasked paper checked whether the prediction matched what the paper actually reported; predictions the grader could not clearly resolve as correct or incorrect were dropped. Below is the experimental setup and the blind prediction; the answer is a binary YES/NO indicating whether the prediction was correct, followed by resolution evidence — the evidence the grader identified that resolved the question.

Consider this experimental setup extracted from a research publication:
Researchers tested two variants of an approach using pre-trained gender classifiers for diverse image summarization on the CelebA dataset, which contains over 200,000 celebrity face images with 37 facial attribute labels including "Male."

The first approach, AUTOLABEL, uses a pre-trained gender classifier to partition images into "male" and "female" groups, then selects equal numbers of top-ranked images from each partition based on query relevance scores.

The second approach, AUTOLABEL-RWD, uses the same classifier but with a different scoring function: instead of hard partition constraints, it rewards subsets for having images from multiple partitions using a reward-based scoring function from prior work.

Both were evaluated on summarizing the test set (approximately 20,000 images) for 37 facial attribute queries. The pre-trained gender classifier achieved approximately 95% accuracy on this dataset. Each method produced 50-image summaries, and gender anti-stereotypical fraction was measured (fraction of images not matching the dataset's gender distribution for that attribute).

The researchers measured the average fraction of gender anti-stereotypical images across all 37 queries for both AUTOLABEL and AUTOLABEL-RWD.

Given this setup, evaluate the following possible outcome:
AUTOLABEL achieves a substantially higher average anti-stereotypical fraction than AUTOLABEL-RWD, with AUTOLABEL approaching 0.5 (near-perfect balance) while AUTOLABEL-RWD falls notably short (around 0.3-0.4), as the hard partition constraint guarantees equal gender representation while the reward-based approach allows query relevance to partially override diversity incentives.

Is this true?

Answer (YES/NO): NO